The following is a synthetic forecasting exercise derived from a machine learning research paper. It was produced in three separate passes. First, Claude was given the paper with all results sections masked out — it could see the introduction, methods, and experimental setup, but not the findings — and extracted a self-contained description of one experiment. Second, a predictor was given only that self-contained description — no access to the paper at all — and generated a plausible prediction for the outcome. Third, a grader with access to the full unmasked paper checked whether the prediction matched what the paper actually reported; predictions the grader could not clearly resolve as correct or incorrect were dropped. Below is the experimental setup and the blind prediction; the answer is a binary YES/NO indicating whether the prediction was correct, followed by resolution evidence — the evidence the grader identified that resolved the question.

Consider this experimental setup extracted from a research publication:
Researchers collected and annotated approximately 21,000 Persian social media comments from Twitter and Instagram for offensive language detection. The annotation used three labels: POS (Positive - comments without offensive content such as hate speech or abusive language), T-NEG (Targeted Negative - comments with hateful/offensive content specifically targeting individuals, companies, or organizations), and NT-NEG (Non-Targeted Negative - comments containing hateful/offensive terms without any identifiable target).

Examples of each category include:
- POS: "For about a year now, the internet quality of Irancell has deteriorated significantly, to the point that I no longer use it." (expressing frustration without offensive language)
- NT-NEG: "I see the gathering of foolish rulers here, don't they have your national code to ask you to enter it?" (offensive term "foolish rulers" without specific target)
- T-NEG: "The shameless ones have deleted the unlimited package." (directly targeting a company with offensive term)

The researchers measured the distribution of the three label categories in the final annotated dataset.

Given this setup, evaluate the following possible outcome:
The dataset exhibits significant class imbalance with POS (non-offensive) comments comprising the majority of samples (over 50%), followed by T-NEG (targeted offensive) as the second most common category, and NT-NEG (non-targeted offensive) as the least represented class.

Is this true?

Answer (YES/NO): YES